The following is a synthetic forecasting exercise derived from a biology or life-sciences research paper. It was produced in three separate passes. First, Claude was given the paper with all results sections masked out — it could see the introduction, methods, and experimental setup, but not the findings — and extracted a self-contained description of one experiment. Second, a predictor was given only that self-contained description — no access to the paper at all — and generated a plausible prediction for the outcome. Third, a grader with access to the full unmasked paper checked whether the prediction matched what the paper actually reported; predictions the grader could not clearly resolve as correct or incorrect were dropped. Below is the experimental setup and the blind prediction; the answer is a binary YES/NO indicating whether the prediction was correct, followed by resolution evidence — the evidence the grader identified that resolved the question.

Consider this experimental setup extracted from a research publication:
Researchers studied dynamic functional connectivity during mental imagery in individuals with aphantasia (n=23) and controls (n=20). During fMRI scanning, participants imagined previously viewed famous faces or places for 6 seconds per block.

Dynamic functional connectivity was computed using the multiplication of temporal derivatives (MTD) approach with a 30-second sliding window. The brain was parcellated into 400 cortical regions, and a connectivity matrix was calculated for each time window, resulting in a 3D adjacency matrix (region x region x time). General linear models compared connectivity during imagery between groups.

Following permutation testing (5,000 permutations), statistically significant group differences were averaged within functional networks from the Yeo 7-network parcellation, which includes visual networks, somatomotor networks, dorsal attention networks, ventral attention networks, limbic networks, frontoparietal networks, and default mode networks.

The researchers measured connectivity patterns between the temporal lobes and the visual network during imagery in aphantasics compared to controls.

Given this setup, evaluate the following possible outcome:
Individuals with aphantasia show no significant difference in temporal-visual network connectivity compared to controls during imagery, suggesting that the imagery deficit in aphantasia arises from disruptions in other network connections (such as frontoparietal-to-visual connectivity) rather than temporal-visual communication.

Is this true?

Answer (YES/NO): NO